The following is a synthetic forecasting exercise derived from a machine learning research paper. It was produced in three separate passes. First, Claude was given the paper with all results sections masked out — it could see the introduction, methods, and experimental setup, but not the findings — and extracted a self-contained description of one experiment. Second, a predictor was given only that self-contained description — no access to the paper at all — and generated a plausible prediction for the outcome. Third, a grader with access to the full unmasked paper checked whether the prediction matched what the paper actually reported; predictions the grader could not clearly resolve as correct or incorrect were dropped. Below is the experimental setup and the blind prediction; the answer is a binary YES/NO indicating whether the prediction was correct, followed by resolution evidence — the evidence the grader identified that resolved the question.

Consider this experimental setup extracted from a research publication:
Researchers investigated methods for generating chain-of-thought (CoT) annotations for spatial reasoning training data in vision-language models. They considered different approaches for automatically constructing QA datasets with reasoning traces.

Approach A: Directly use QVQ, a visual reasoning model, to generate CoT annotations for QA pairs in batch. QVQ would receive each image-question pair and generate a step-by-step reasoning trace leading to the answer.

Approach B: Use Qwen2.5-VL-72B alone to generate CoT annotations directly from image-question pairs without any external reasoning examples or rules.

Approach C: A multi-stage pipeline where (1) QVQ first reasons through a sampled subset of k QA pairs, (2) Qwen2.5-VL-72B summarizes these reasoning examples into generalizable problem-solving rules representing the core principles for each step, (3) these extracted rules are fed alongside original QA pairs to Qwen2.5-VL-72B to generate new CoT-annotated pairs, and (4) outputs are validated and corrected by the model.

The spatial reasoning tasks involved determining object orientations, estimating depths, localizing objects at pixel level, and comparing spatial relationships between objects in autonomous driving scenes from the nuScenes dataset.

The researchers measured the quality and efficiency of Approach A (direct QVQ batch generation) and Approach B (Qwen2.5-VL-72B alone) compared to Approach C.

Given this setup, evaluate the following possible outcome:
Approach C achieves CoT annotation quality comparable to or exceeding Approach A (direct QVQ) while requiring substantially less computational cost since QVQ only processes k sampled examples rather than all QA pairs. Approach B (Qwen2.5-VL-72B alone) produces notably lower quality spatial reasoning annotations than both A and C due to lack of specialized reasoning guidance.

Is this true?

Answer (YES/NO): YES